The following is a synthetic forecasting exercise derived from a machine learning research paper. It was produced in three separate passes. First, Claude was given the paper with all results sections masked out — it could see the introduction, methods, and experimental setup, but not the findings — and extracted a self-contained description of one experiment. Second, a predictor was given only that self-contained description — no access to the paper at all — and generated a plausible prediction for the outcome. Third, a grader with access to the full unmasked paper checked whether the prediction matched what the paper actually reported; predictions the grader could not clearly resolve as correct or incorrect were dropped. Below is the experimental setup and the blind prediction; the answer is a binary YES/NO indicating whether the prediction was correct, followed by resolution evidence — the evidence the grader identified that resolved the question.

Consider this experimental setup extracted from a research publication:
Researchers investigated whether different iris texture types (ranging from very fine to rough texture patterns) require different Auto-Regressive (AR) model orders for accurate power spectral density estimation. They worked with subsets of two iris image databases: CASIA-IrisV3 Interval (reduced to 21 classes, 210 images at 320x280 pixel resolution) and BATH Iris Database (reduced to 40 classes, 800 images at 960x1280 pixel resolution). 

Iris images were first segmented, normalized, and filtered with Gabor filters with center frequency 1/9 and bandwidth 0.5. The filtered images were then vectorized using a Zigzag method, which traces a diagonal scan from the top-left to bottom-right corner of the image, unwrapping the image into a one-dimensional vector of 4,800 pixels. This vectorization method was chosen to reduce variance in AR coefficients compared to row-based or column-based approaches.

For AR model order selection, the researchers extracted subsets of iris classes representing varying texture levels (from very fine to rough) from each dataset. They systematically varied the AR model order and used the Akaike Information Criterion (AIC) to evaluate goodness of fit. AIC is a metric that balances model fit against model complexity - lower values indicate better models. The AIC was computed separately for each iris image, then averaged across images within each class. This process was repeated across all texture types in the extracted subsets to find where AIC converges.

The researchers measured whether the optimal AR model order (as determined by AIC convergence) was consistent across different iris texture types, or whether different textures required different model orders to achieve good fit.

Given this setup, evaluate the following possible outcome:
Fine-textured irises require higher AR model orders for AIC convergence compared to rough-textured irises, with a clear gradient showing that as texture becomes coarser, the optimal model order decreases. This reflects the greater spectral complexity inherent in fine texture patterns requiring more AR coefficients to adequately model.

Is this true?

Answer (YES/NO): NO